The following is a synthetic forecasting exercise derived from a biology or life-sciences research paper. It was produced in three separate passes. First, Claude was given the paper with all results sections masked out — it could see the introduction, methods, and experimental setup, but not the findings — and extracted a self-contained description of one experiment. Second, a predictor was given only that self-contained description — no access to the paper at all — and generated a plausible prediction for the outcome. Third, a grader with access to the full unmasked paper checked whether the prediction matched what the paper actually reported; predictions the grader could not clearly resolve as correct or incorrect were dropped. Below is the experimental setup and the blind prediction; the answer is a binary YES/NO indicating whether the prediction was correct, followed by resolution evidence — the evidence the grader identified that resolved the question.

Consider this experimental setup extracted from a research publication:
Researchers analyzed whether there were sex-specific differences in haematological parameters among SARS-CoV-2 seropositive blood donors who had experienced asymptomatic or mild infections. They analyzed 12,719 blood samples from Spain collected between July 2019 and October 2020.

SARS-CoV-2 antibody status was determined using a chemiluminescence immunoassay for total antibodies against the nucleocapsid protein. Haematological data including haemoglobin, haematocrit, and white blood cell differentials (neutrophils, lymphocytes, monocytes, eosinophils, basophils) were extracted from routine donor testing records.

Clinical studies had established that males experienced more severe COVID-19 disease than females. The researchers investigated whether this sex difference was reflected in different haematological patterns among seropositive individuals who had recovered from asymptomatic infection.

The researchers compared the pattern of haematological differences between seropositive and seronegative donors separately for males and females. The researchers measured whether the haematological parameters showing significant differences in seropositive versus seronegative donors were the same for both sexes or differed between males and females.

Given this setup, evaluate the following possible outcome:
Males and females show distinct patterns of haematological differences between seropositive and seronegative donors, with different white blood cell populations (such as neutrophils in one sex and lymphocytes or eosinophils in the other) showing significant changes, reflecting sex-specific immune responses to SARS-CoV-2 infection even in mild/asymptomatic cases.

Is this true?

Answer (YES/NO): NO